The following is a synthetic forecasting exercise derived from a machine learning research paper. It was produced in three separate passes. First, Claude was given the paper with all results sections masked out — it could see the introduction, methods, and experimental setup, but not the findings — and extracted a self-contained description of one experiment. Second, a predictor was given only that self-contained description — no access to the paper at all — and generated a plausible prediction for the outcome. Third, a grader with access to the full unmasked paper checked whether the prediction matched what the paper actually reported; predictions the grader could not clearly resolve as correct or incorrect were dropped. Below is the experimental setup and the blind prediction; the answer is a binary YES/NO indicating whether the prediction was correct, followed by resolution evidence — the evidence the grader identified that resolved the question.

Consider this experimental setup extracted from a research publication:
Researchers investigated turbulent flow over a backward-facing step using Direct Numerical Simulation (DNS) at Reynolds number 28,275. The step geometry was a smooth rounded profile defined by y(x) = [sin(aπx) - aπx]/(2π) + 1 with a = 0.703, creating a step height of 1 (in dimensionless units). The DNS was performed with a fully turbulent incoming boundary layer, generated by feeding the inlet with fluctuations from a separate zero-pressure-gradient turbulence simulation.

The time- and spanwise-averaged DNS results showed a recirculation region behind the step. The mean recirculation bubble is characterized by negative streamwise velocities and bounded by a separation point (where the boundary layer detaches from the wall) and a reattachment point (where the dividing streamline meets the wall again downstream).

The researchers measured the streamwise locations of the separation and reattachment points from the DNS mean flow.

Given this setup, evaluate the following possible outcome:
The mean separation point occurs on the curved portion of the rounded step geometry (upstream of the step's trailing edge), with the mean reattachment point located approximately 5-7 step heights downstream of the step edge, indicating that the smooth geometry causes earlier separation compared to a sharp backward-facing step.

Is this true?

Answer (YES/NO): NO